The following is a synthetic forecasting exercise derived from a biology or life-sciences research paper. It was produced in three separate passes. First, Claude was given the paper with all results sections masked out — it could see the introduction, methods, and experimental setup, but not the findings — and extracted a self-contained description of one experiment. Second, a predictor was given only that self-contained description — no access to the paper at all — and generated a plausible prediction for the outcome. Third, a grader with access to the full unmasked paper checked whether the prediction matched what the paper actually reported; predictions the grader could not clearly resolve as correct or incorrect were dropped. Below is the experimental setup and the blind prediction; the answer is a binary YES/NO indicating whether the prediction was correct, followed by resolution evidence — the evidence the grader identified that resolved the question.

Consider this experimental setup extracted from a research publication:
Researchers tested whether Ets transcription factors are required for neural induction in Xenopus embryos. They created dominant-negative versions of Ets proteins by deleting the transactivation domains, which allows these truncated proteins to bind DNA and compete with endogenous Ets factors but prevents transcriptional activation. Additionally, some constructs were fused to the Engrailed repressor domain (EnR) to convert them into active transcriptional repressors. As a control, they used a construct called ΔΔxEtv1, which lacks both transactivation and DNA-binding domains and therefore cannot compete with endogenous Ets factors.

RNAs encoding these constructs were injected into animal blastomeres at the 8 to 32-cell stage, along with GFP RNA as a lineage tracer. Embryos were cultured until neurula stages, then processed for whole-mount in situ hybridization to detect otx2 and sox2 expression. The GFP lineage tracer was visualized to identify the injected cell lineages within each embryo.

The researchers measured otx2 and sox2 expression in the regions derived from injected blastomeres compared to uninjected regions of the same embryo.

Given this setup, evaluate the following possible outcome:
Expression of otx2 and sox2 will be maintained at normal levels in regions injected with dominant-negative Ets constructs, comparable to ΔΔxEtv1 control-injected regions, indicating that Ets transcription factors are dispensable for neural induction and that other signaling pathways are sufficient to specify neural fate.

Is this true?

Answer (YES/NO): NO